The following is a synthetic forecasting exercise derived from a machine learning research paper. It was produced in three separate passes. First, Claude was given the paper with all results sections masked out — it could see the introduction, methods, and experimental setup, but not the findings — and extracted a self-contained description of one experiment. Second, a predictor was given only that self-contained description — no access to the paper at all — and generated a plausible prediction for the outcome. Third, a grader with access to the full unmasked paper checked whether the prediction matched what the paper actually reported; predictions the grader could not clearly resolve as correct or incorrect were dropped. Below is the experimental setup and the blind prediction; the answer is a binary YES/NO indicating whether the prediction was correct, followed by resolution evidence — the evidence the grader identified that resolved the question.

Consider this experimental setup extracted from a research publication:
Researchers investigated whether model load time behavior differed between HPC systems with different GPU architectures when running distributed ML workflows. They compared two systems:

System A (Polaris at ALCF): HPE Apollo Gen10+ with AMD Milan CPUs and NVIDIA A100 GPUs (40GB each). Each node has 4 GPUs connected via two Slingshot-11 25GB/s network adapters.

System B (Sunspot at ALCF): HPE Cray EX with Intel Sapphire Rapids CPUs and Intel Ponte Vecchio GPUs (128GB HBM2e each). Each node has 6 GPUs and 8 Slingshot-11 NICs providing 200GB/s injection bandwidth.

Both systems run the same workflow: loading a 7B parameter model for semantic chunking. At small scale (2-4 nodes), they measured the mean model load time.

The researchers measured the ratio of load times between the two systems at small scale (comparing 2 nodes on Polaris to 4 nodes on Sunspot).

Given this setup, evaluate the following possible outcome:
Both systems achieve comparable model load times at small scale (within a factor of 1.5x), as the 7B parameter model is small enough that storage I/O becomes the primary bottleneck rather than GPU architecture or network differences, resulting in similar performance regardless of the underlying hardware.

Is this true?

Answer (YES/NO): NO